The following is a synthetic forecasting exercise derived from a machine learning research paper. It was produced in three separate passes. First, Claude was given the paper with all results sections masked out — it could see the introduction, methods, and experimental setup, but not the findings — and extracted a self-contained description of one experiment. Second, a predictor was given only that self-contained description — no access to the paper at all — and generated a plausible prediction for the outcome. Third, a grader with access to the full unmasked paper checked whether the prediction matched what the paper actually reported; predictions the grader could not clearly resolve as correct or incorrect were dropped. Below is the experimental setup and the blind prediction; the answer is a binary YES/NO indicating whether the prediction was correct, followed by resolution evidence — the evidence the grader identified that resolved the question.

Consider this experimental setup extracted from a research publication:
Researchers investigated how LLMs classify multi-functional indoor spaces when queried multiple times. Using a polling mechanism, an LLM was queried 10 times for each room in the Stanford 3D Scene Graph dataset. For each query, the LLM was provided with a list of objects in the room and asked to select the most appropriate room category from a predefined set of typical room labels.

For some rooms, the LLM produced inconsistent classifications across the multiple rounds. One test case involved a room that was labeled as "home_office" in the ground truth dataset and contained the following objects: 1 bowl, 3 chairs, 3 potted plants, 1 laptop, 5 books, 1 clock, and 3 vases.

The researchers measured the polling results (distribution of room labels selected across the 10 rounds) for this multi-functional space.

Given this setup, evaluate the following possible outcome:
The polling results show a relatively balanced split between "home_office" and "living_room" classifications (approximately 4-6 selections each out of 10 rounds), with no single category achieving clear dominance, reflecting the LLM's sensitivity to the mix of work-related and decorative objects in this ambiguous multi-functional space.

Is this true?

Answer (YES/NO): NO